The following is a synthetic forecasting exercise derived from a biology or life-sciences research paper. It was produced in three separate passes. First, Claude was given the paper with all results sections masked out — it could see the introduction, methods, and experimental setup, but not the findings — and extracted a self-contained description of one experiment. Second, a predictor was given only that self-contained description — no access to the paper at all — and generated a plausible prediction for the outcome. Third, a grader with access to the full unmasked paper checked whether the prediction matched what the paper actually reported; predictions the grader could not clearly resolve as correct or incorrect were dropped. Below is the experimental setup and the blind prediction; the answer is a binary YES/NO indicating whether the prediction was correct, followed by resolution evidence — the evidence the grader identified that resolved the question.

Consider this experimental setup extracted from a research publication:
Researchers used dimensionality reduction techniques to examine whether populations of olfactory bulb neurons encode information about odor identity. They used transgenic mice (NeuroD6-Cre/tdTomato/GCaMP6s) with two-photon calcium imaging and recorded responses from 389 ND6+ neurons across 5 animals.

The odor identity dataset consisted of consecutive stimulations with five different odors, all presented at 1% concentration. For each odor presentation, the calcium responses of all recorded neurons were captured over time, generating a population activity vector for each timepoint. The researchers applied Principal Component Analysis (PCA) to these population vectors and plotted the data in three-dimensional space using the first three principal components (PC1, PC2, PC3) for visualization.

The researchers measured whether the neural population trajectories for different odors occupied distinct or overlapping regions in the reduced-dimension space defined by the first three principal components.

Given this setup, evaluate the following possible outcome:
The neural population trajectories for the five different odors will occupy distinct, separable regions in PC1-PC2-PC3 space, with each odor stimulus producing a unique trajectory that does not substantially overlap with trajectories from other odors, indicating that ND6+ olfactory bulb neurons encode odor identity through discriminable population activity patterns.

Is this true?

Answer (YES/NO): YES